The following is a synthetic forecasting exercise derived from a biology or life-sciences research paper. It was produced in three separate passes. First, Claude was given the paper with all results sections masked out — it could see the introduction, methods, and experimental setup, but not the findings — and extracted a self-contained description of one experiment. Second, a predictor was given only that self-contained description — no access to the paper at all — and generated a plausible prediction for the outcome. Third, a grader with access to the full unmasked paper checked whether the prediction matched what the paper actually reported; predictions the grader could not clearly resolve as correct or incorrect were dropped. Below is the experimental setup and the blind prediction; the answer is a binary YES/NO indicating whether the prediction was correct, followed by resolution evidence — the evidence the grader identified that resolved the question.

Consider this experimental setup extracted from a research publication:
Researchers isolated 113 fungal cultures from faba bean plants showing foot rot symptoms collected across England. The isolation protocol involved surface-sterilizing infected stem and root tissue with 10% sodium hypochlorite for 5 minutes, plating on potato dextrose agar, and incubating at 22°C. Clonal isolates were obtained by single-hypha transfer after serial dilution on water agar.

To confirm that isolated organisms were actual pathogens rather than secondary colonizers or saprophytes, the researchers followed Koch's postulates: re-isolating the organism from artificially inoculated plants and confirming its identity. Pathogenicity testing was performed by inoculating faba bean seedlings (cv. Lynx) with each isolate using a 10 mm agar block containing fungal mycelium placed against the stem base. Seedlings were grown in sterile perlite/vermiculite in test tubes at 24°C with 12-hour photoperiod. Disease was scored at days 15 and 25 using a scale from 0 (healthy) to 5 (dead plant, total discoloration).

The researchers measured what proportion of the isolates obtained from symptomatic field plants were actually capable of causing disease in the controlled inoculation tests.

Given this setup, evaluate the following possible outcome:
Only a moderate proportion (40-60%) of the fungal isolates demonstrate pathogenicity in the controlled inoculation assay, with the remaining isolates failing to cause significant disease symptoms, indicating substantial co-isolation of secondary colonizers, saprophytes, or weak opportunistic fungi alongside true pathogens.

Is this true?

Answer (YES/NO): YES